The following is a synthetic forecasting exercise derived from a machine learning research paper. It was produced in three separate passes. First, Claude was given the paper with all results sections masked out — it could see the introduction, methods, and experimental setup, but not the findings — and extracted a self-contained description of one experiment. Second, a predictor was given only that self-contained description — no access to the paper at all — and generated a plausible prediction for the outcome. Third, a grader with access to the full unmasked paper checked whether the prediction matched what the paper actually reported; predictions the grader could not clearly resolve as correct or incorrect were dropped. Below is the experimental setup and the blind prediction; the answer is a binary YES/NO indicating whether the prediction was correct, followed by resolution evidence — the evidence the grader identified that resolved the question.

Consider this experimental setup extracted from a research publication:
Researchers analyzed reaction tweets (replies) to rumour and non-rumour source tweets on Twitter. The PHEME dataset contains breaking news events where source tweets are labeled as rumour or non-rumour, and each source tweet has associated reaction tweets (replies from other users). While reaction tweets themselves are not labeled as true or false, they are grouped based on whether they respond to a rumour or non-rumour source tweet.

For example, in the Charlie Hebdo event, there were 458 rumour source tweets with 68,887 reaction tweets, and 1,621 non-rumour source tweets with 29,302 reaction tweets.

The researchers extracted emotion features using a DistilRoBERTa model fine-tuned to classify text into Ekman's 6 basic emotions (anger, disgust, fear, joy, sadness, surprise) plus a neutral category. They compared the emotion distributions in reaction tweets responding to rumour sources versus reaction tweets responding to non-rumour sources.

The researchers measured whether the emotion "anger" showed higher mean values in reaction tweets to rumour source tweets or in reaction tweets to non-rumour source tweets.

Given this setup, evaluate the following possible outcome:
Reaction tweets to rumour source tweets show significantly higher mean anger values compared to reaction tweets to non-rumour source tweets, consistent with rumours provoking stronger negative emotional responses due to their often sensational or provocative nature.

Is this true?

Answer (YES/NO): YES